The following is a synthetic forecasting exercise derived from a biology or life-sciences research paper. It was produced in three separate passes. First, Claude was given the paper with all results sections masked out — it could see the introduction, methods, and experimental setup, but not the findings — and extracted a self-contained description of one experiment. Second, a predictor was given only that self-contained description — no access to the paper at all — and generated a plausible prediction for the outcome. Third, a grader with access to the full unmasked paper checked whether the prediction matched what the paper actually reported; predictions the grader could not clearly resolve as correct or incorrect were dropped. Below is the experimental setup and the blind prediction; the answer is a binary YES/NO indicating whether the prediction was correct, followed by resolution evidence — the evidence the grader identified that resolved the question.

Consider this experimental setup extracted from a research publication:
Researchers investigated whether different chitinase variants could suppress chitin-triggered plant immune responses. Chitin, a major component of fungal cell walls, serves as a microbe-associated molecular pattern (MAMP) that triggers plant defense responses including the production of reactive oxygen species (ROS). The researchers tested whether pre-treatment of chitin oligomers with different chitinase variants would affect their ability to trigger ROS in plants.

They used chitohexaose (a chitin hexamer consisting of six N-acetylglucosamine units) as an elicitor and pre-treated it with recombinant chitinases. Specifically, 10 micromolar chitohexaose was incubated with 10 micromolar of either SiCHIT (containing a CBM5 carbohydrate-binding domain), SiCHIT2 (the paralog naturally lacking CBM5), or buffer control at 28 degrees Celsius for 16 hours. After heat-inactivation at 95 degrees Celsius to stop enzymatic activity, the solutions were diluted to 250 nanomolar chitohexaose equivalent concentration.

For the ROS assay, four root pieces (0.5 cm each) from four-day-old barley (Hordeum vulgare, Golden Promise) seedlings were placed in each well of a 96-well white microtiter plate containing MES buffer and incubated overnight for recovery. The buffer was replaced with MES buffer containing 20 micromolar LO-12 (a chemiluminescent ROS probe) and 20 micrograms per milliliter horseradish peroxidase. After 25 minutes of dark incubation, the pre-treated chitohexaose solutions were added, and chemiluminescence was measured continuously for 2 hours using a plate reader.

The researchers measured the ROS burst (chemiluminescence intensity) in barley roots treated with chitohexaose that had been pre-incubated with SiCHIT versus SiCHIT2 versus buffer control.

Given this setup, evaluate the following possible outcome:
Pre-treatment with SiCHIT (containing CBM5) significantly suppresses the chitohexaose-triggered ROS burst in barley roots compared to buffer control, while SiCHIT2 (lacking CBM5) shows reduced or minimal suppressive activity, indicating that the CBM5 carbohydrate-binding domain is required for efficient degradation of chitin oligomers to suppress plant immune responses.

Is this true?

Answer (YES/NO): NO